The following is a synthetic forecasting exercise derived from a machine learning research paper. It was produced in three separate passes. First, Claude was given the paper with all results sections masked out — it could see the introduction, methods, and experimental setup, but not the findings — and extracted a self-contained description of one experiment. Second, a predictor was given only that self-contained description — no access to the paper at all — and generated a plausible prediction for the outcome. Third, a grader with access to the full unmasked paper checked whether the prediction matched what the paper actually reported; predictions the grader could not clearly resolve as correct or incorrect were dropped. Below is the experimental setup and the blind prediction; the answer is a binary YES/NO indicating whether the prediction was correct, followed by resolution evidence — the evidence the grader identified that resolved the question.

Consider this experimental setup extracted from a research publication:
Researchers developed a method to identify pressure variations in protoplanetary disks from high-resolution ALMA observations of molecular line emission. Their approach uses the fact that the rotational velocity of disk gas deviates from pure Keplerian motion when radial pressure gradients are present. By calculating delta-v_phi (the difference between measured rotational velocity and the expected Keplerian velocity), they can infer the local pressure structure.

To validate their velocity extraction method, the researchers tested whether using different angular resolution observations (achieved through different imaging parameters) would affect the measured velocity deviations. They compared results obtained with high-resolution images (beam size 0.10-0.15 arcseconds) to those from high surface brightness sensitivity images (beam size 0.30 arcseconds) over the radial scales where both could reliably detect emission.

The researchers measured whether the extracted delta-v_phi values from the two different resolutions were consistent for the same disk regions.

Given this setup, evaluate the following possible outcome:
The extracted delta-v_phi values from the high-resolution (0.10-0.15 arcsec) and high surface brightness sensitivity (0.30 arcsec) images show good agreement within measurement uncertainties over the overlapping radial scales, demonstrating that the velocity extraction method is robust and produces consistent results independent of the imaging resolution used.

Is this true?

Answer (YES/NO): YES